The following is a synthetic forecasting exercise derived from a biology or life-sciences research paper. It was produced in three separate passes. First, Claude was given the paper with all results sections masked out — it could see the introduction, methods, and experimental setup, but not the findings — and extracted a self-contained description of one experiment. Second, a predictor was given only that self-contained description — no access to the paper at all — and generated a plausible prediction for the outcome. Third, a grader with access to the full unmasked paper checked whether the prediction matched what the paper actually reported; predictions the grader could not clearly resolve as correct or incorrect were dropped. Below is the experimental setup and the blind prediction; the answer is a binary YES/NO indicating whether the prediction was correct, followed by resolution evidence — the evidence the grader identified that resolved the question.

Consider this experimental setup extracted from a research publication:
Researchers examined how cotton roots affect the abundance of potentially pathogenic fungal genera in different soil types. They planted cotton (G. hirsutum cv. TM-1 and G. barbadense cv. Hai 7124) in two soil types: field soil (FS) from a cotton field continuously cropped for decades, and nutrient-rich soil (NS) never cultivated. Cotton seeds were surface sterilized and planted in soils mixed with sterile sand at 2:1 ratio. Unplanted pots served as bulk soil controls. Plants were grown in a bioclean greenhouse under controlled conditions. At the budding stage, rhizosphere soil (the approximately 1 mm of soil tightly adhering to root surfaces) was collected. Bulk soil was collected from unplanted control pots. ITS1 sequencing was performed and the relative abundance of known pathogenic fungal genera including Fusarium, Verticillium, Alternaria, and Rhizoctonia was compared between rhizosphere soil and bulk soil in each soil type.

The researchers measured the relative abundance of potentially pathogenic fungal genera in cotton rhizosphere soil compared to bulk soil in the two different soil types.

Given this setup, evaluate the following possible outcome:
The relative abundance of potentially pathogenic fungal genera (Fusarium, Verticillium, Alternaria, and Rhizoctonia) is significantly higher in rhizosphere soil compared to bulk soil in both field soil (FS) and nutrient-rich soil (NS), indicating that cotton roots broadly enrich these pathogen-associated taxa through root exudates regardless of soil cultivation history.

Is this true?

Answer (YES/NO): NO